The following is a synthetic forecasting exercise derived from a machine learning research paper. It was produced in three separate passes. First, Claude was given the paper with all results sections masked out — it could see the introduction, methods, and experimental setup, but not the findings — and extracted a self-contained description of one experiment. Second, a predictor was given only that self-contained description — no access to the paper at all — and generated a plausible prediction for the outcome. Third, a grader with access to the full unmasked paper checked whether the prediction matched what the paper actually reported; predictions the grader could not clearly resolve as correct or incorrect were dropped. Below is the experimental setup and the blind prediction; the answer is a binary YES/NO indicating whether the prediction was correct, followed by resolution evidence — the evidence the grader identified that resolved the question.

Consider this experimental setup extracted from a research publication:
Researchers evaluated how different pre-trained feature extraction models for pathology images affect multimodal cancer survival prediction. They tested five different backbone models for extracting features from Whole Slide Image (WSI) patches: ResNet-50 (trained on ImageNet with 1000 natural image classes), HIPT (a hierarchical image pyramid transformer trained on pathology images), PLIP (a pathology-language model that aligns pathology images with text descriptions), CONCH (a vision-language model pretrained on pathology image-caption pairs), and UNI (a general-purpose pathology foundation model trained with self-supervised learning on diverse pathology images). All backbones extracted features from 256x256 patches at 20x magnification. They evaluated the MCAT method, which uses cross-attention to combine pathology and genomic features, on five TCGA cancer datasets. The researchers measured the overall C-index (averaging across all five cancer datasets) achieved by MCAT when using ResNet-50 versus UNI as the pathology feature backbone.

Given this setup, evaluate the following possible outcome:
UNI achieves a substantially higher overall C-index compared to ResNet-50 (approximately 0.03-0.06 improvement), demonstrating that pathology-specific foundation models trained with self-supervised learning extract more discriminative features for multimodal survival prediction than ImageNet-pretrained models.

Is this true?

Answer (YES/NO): NO